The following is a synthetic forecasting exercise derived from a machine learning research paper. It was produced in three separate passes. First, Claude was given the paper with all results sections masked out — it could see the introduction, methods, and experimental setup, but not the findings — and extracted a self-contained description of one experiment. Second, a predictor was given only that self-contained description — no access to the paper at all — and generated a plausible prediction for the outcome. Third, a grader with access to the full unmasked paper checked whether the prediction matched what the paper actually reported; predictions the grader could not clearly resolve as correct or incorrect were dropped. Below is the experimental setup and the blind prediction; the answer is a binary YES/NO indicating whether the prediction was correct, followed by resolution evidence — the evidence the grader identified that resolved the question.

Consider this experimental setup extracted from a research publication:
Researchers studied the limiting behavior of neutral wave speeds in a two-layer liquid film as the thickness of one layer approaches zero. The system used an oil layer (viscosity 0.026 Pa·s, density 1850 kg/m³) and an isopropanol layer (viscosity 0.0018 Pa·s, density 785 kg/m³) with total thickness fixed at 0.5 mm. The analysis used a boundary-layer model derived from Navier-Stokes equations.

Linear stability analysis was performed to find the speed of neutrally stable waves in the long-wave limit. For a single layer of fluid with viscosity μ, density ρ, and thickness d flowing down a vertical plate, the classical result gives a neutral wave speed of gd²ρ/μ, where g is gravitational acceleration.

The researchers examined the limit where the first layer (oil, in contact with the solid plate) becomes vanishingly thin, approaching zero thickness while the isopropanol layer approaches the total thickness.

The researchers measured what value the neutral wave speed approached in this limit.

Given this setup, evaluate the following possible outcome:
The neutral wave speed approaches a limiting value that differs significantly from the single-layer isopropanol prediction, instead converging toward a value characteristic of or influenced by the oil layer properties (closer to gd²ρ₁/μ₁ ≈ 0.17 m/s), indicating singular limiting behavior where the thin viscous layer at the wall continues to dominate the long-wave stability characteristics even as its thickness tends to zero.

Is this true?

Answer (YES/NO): NO